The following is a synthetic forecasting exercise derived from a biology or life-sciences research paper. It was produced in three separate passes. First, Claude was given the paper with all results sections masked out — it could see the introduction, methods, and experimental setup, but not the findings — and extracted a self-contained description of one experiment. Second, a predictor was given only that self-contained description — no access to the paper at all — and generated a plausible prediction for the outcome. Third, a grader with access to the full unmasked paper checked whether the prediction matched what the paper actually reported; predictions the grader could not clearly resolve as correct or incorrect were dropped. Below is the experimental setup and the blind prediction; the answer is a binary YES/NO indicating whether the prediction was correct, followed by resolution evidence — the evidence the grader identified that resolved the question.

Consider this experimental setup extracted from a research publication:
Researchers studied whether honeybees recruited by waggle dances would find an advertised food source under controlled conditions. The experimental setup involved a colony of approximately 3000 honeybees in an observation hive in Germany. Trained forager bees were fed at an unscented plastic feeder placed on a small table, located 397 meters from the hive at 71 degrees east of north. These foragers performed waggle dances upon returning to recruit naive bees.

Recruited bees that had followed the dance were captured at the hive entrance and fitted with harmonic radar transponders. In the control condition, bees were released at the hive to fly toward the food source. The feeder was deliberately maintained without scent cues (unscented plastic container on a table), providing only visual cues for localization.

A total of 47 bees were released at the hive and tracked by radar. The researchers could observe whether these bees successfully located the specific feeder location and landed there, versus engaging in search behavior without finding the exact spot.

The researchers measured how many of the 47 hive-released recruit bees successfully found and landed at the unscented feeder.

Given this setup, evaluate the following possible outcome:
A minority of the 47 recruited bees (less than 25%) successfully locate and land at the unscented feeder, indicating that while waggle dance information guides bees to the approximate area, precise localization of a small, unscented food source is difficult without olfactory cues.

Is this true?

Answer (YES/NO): YES